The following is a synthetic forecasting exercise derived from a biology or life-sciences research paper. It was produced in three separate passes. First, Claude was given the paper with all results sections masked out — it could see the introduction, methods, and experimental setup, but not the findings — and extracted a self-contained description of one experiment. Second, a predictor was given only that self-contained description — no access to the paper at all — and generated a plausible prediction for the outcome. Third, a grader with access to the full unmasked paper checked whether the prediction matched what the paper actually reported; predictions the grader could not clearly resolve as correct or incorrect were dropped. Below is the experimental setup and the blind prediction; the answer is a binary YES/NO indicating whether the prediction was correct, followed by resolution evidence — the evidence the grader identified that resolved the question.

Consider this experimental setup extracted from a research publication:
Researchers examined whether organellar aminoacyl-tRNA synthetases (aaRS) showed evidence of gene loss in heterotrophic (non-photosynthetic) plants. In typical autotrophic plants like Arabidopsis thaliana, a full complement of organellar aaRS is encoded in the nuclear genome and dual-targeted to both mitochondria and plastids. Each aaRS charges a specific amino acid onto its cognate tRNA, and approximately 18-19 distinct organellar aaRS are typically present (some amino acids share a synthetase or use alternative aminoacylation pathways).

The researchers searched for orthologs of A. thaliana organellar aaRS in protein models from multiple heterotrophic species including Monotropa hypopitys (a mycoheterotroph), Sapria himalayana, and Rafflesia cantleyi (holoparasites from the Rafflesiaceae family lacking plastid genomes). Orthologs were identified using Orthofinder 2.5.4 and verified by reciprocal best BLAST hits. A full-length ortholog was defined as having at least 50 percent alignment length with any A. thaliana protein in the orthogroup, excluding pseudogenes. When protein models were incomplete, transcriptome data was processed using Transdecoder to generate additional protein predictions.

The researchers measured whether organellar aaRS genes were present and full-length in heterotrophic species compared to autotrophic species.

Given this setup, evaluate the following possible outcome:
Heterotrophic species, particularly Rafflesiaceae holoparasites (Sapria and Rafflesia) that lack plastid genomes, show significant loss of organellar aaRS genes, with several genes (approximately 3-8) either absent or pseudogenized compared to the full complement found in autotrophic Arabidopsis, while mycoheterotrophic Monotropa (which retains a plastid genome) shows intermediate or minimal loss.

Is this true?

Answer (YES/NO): NO